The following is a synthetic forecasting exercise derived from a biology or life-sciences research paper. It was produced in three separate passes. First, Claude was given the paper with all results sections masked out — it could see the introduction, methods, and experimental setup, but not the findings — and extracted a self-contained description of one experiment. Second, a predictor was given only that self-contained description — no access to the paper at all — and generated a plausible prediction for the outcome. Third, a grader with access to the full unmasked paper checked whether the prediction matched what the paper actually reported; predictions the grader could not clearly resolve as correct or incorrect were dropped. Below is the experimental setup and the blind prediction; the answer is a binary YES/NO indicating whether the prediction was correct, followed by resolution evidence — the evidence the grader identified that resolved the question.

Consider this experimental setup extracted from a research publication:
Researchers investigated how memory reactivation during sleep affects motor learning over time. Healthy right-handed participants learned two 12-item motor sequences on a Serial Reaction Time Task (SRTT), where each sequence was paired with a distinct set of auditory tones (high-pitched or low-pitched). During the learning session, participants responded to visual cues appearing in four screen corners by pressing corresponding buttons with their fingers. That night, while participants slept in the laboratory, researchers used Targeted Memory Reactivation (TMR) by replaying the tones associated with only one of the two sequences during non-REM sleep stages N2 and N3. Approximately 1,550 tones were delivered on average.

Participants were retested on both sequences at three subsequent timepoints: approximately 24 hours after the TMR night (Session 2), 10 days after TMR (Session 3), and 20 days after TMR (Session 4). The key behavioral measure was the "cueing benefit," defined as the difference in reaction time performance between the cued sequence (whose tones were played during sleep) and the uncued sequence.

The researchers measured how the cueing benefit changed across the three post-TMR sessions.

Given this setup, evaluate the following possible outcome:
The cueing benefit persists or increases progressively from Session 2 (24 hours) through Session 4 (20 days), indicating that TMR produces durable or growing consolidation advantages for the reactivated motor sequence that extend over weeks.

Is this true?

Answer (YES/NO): YES